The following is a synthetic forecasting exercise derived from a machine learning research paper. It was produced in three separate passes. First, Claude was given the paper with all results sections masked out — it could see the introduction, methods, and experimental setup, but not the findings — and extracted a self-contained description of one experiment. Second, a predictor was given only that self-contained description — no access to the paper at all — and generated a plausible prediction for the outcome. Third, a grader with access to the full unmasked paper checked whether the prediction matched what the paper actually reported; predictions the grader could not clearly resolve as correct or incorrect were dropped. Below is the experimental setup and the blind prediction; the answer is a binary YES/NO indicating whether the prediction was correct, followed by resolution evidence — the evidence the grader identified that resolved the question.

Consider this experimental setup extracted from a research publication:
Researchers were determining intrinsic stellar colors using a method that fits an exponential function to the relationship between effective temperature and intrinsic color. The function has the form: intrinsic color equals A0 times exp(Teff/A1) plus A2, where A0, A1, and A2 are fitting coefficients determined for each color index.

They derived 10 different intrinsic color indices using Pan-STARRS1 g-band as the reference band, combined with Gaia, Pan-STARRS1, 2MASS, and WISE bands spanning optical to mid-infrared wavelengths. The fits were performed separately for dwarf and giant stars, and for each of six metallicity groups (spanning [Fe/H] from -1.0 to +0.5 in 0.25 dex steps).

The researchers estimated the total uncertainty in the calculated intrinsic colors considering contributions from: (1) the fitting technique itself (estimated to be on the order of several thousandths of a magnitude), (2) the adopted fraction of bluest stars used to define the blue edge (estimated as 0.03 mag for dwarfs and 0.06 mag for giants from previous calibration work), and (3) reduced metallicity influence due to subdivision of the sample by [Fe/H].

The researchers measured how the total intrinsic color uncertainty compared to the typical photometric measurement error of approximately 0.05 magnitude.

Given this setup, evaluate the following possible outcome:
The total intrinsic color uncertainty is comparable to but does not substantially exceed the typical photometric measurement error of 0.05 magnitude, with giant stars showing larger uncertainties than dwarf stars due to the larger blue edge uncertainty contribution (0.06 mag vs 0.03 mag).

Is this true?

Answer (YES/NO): YES